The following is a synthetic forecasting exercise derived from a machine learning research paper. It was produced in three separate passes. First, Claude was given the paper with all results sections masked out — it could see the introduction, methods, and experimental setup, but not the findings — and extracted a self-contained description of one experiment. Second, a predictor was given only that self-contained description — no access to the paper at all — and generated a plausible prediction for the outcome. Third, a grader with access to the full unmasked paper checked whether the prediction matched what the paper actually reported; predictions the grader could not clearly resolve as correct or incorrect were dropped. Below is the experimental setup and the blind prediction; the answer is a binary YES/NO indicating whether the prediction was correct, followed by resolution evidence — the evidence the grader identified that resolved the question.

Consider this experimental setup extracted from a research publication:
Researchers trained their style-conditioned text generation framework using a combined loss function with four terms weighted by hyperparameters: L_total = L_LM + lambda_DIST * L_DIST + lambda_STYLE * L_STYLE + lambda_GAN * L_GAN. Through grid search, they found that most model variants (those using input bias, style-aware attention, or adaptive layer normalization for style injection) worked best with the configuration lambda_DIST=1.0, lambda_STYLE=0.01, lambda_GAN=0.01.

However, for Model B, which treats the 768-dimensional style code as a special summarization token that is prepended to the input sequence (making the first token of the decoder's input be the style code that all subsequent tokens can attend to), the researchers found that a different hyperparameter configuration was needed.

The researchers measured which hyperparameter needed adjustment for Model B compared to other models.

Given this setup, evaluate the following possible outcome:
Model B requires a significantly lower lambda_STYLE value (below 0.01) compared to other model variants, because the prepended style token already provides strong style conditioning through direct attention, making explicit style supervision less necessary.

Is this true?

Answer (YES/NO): NO